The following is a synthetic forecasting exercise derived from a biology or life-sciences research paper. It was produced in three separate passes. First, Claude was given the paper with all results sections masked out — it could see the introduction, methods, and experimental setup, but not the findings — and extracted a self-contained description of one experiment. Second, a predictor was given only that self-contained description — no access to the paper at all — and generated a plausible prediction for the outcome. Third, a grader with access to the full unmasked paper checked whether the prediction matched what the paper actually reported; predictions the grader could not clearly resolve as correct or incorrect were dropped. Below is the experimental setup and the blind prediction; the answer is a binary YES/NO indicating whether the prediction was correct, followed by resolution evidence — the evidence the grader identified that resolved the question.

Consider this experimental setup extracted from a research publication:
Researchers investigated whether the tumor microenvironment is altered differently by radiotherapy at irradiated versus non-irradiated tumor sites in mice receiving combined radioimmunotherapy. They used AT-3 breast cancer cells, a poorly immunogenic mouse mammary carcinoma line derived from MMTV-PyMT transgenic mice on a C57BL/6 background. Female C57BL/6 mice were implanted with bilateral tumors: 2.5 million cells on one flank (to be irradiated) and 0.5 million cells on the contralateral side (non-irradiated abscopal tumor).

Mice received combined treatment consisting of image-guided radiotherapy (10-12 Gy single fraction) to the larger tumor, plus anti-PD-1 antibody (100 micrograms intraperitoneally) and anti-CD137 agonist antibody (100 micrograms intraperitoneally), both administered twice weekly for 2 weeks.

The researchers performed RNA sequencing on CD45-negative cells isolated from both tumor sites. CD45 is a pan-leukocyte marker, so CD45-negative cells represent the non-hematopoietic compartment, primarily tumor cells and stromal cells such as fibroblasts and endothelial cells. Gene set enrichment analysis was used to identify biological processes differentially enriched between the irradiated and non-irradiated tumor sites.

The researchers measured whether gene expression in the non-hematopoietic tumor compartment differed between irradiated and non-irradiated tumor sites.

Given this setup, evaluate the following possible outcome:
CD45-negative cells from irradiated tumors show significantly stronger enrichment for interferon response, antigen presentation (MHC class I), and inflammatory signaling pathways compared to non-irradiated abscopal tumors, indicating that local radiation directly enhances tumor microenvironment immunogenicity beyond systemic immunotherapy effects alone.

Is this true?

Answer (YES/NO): NO